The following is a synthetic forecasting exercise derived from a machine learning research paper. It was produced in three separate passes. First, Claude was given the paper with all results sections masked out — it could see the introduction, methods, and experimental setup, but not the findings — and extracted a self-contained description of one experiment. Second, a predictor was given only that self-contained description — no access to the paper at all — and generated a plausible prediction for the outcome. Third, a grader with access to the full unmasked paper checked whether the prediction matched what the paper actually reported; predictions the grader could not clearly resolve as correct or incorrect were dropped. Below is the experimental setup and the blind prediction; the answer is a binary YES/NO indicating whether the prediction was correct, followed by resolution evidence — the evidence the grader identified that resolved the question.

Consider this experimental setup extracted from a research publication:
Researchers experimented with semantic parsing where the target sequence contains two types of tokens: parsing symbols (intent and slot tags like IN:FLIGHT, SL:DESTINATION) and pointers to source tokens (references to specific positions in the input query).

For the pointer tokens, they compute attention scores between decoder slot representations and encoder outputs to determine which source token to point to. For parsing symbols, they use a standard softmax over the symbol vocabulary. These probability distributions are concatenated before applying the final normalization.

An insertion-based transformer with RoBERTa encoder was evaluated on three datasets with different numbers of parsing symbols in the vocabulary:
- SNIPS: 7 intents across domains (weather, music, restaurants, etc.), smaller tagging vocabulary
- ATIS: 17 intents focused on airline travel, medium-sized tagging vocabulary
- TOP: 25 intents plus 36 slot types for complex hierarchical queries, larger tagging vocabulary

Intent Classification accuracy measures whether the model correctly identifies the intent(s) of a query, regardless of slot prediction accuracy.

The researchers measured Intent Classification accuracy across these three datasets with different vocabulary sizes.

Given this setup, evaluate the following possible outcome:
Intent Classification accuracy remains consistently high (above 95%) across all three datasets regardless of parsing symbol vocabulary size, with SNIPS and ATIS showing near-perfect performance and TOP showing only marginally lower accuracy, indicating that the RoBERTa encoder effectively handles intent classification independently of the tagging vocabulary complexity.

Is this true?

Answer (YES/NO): NO